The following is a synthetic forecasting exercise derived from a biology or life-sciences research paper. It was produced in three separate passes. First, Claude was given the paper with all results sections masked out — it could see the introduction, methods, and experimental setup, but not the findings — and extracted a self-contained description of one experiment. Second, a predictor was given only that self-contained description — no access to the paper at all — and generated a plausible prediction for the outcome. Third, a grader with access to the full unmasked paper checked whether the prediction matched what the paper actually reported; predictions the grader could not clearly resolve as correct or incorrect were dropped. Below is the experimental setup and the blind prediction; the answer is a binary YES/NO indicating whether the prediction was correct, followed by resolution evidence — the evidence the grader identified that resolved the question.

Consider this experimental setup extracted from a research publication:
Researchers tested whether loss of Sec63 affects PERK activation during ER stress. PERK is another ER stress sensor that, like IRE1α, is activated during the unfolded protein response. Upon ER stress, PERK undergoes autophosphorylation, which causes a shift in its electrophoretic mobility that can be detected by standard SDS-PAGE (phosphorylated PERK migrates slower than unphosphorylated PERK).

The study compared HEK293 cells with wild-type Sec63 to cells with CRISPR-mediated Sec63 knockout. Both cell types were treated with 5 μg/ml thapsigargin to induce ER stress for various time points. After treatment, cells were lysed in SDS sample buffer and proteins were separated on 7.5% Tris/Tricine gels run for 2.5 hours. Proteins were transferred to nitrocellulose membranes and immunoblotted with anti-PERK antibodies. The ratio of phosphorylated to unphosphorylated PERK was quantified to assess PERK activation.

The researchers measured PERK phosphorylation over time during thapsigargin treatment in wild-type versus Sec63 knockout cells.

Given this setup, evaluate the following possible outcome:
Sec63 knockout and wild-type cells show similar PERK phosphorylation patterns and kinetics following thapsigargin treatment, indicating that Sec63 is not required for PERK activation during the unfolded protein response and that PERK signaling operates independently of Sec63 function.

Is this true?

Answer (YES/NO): YES